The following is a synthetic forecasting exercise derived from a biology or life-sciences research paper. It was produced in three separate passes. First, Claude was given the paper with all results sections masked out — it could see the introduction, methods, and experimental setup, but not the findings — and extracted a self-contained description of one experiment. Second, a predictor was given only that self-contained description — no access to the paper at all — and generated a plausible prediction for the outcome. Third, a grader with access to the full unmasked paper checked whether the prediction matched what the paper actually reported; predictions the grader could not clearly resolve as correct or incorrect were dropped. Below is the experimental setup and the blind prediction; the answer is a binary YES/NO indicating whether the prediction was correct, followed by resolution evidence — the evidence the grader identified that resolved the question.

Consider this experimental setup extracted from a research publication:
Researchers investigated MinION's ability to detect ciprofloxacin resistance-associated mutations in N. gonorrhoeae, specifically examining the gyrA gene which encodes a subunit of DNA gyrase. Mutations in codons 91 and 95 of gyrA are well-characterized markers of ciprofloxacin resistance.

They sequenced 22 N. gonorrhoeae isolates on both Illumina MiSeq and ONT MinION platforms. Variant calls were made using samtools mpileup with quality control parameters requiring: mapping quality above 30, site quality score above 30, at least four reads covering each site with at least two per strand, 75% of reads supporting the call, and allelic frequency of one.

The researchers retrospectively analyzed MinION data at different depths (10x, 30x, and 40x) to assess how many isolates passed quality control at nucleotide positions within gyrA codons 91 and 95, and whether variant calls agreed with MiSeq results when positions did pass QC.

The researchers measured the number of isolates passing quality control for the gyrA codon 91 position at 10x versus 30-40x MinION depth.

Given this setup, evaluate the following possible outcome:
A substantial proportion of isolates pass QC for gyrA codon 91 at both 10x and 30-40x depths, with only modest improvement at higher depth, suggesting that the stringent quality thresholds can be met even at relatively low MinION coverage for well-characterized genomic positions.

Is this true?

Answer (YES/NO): NO